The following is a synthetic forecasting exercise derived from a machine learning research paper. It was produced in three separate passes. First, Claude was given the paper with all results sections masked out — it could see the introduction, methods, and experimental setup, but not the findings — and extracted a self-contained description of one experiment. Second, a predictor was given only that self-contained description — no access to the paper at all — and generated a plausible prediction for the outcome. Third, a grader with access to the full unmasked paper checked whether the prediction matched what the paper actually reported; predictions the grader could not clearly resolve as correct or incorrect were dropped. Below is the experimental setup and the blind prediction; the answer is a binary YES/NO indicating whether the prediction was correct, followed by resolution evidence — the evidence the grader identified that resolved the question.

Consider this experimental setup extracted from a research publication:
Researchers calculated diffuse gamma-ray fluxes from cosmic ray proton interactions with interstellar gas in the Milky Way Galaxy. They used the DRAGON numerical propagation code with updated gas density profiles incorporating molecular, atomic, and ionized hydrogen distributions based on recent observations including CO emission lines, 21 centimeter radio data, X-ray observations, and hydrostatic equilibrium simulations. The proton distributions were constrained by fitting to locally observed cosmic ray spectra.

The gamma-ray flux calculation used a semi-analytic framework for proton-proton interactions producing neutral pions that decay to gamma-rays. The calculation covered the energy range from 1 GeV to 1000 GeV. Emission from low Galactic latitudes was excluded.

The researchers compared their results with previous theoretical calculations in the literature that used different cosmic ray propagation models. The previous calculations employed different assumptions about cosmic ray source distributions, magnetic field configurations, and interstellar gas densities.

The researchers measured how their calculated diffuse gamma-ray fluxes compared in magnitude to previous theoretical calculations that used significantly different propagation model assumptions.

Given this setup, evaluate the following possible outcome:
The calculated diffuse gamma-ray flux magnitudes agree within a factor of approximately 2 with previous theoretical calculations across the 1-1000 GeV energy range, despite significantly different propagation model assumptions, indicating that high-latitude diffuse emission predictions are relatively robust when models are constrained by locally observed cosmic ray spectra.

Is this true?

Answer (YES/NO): NO